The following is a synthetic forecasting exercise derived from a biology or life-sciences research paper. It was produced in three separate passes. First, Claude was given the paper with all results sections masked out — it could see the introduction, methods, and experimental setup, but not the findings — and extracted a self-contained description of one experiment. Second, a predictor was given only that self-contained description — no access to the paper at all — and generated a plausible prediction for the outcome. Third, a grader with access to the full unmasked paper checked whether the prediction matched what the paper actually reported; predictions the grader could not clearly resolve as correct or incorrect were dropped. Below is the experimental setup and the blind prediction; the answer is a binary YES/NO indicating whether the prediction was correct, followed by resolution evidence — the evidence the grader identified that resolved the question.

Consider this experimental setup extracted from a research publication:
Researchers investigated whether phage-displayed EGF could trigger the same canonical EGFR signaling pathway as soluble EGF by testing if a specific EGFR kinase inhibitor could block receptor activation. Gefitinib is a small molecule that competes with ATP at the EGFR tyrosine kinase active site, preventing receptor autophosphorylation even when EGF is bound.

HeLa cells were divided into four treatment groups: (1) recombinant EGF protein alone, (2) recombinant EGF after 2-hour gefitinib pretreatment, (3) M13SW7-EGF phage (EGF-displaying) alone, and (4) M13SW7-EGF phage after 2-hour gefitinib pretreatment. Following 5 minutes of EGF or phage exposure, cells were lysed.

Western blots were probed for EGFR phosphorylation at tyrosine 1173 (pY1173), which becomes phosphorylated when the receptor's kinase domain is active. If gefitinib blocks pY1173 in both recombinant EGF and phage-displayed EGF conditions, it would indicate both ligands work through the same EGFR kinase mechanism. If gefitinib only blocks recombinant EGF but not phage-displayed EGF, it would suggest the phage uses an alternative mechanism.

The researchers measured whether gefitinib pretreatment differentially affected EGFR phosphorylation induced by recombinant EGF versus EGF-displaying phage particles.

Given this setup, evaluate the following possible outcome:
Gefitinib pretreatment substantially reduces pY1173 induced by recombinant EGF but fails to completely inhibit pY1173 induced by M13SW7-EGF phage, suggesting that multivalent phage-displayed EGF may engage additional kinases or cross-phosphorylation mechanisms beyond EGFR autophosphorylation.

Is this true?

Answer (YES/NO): NO